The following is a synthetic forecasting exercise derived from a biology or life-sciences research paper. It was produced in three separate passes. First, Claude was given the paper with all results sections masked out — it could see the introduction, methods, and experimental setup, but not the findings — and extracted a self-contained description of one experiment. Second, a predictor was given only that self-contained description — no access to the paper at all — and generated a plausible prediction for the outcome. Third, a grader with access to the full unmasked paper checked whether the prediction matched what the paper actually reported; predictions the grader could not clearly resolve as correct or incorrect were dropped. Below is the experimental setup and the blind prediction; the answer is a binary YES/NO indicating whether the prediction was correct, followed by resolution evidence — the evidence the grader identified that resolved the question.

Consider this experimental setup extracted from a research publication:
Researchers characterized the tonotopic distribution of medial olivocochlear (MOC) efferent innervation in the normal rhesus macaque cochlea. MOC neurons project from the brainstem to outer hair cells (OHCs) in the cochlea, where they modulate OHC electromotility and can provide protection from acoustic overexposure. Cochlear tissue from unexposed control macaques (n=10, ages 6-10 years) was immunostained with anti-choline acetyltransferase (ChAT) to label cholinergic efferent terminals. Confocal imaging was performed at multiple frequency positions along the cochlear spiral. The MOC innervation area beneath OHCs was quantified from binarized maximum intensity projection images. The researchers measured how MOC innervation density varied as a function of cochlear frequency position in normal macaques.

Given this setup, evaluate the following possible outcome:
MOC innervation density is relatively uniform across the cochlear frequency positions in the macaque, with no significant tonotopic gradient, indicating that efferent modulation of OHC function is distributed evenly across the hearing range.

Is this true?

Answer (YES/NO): NO